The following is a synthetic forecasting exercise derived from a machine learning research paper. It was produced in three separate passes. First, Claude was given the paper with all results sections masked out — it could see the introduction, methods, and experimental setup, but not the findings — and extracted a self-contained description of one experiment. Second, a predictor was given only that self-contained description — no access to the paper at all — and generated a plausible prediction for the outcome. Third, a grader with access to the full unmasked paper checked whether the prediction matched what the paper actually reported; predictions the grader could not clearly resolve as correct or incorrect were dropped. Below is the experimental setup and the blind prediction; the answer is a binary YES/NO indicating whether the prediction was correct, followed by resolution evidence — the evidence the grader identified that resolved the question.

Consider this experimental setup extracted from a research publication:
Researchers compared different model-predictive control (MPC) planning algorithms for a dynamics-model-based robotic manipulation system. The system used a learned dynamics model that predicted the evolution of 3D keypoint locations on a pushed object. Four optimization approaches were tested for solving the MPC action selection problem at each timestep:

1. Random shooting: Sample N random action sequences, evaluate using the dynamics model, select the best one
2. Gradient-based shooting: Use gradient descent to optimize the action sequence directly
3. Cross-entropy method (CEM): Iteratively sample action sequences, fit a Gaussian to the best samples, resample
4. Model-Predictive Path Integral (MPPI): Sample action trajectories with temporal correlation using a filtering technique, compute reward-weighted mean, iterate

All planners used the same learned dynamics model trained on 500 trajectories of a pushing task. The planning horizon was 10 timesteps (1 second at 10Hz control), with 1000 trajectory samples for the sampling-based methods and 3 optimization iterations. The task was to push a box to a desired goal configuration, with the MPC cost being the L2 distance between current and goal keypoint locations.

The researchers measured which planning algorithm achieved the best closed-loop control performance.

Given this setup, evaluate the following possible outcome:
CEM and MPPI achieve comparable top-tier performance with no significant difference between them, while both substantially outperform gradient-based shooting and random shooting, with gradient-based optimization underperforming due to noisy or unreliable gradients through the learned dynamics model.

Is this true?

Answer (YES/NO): NO